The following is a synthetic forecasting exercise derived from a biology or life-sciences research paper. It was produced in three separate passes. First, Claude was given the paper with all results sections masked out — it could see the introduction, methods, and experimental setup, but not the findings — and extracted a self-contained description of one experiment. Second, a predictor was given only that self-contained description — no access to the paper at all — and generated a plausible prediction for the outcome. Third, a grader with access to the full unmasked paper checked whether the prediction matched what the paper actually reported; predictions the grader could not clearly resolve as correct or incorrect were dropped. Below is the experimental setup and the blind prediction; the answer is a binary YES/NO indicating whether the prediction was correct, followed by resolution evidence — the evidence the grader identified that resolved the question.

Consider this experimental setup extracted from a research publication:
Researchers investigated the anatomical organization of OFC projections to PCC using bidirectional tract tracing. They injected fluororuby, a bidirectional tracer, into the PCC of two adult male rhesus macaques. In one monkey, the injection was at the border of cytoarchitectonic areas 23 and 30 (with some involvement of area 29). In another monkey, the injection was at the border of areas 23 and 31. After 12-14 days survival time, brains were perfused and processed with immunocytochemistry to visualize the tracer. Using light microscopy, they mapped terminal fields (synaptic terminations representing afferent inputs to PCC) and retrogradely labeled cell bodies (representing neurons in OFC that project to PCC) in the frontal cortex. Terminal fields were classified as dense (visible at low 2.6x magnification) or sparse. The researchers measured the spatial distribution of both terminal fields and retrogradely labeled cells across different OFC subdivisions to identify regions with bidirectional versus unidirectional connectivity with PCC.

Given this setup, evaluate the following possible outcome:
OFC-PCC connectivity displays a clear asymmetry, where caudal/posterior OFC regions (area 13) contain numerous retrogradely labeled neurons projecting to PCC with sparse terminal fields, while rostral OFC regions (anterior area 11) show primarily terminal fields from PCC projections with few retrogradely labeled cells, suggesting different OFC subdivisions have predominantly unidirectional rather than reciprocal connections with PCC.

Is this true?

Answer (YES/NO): NO